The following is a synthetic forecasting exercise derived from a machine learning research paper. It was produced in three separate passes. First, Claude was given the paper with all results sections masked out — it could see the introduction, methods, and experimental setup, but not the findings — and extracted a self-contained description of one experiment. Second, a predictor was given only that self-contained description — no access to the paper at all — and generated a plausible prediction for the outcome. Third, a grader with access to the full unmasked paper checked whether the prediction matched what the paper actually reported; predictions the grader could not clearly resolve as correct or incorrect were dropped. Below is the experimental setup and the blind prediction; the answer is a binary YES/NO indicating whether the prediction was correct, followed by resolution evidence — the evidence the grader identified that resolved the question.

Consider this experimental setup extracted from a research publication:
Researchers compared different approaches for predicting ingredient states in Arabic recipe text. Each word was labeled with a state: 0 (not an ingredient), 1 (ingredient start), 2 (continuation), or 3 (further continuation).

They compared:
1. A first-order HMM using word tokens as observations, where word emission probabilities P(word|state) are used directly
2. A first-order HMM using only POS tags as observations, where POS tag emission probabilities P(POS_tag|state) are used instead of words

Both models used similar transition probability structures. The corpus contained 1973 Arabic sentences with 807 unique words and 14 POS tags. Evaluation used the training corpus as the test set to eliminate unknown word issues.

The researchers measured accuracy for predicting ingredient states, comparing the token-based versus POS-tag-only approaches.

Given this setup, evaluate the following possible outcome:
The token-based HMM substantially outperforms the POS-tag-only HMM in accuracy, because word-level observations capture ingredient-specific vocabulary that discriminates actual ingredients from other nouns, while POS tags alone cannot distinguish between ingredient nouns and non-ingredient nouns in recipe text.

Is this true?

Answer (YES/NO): YES